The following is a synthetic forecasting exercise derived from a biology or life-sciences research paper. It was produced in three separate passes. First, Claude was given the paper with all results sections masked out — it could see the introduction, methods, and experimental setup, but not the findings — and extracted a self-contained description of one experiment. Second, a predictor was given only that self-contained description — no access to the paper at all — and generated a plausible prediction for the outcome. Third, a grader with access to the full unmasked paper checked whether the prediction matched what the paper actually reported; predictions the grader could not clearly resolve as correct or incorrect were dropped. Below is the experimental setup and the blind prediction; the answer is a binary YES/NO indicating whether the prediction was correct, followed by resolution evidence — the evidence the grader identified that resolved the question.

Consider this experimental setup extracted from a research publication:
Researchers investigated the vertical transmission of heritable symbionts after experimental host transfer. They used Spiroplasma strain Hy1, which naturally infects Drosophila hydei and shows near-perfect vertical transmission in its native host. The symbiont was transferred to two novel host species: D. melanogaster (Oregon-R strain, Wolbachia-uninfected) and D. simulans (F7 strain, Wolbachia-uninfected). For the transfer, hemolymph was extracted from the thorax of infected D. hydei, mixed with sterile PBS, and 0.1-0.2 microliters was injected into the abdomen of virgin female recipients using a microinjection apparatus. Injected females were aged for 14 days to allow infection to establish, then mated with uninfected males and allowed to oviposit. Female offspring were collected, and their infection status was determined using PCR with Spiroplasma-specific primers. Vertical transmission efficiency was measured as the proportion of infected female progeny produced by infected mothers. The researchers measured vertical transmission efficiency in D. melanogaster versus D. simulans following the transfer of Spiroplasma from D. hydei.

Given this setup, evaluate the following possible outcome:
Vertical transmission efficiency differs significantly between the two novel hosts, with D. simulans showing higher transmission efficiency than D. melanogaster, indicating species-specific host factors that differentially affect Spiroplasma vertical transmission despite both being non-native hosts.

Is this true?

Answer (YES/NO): NO